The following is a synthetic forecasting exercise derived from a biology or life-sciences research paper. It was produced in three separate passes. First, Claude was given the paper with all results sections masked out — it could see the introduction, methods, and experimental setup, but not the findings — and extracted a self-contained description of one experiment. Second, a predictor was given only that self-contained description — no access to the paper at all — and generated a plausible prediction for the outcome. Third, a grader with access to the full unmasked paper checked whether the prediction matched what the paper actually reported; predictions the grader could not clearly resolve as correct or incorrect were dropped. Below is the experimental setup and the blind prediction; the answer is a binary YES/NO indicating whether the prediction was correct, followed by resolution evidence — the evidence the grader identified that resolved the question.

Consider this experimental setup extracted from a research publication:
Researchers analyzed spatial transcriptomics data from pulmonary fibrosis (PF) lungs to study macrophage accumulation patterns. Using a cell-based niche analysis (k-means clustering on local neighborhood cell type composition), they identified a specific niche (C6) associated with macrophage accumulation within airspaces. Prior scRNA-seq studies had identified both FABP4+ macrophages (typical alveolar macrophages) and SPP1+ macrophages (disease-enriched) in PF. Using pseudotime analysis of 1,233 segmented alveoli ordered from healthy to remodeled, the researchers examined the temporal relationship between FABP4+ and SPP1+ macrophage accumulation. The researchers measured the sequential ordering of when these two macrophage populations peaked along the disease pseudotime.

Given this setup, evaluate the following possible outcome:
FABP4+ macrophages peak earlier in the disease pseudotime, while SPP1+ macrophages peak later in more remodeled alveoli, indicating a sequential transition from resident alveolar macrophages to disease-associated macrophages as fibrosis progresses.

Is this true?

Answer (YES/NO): YES